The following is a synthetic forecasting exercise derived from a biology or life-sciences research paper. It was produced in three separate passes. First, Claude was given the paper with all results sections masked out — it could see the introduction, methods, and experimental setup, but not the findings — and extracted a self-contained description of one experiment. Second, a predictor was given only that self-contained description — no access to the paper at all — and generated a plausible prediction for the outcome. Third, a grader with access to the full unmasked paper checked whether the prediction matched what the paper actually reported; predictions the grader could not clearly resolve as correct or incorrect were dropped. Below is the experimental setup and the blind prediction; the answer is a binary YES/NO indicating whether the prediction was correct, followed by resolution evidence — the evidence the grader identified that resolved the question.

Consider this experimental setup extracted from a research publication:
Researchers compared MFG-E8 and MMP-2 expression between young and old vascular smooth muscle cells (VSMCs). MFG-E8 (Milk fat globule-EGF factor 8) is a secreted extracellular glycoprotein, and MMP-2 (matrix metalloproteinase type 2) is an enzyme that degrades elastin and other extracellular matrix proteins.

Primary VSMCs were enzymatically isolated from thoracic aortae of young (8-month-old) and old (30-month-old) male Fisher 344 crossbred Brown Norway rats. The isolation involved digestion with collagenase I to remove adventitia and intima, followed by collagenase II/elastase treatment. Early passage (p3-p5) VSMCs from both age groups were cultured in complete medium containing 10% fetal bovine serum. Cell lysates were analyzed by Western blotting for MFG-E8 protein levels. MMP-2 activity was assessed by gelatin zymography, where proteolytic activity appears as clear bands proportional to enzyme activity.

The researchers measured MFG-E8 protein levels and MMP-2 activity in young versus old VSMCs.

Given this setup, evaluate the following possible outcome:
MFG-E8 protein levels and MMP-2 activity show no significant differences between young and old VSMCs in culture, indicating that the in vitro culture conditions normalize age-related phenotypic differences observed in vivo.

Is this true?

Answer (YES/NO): NO